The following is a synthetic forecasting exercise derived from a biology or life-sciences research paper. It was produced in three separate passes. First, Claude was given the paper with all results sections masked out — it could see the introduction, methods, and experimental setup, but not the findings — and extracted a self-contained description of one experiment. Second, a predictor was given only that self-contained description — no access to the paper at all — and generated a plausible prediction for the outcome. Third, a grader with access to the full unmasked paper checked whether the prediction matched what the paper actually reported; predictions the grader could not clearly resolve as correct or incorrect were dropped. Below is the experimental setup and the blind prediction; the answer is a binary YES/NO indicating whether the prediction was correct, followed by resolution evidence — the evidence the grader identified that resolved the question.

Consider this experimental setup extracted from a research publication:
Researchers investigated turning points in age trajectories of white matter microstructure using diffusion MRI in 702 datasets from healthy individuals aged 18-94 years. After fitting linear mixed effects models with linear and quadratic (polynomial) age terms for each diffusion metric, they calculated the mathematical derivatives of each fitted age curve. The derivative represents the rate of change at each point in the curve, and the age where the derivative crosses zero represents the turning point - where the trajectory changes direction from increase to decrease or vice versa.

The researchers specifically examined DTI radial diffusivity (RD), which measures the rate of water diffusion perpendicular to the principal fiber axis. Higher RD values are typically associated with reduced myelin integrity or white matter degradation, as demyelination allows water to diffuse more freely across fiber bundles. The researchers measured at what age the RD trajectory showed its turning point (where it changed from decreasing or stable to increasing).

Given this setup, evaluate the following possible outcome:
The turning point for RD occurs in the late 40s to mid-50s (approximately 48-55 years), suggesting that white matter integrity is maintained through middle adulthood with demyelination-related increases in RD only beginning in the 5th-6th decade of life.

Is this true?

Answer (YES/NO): NO